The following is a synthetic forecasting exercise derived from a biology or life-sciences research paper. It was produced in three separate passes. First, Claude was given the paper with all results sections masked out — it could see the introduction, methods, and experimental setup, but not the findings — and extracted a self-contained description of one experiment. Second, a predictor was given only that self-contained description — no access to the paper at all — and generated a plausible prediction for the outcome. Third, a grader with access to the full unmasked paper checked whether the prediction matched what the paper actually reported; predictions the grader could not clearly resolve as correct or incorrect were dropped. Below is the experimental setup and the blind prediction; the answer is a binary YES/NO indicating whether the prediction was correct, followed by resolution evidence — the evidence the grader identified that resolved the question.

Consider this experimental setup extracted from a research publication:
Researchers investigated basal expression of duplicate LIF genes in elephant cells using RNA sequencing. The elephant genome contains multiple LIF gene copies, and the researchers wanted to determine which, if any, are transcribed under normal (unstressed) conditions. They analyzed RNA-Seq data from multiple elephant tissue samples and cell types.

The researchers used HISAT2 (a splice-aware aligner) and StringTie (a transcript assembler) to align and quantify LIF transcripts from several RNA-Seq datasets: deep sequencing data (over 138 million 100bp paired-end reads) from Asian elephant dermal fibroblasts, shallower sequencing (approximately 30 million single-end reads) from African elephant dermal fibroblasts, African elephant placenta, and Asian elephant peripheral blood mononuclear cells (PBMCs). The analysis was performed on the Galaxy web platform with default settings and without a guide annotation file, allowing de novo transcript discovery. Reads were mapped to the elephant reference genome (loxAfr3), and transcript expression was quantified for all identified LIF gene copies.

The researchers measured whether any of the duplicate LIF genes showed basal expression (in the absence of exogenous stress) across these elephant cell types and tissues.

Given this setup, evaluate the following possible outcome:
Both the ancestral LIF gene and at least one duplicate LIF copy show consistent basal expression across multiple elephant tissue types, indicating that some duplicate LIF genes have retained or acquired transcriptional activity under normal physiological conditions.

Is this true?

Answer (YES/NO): NO